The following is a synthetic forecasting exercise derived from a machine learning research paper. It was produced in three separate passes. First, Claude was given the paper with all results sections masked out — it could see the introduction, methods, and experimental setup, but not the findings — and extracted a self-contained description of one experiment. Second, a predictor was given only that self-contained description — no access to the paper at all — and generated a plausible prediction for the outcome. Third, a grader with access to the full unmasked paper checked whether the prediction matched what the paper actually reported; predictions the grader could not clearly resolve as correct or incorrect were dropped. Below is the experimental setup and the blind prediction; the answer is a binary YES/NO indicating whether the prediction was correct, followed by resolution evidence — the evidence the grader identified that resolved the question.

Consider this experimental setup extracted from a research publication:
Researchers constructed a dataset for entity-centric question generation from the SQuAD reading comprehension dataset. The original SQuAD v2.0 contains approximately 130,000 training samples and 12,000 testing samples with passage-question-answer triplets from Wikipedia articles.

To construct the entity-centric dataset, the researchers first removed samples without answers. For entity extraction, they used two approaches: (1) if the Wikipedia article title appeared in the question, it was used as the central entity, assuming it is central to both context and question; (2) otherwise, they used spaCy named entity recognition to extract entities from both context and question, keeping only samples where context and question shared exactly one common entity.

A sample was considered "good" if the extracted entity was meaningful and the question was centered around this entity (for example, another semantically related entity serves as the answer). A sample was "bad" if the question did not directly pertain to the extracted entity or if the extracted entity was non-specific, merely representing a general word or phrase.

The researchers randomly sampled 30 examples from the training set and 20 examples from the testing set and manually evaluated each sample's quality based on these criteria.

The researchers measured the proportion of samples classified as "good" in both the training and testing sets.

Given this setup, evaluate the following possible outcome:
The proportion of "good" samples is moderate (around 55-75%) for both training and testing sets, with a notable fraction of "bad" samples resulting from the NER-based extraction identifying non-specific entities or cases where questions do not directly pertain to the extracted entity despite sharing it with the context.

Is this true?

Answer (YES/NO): NO